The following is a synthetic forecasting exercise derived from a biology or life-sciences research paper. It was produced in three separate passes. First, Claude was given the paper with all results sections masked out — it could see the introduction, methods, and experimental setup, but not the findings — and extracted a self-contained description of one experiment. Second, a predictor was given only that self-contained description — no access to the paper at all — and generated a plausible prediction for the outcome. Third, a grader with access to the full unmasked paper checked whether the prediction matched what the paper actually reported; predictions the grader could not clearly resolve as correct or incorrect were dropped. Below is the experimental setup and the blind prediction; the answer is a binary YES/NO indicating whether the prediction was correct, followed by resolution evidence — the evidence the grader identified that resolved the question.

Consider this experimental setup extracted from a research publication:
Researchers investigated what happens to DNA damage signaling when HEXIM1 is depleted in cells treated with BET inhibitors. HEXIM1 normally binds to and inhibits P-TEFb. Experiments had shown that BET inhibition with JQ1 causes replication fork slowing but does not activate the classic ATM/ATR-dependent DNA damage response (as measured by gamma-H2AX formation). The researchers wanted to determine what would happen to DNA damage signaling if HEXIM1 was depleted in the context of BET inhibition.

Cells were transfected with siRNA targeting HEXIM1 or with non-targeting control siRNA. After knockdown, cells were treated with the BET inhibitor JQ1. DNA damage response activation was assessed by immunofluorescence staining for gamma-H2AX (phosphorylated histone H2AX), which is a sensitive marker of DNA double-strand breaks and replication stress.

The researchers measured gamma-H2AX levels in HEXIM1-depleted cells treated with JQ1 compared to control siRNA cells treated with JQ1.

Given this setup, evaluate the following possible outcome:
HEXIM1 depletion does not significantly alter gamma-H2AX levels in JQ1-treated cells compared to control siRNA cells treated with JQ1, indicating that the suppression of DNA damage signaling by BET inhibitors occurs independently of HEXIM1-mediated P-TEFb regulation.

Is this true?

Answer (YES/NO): NO